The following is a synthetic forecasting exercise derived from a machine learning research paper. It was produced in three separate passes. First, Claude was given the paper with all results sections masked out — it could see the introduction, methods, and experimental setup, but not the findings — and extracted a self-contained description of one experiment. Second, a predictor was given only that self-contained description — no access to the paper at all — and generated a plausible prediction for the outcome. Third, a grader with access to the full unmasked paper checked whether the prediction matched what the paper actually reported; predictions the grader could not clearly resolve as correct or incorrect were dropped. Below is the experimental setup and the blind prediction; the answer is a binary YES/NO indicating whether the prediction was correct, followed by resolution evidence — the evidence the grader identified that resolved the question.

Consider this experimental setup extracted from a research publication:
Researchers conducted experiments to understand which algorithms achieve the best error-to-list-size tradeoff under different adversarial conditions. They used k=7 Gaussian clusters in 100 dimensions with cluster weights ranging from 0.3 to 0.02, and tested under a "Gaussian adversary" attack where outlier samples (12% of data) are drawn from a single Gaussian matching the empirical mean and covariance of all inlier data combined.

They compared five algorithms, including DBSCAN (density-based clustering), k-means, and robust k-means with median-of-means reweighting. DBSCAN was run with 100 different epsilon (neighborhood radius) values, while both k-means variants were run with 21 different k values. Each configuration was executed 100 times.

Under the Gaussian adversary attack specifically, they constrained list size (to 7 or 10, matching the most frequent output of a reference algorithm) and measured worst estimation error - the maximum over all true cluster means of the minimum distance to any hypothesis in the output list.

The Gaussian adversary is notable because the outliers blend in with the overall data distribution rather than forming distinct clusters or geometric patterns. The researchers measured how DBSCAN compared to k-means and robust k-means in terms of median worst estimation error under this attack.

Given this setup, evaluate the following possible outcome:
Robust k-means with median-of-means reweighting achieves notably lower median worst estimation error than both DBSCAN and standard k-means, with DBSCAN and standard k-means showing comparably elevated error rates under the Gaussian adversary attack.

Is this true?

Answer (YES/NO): NO